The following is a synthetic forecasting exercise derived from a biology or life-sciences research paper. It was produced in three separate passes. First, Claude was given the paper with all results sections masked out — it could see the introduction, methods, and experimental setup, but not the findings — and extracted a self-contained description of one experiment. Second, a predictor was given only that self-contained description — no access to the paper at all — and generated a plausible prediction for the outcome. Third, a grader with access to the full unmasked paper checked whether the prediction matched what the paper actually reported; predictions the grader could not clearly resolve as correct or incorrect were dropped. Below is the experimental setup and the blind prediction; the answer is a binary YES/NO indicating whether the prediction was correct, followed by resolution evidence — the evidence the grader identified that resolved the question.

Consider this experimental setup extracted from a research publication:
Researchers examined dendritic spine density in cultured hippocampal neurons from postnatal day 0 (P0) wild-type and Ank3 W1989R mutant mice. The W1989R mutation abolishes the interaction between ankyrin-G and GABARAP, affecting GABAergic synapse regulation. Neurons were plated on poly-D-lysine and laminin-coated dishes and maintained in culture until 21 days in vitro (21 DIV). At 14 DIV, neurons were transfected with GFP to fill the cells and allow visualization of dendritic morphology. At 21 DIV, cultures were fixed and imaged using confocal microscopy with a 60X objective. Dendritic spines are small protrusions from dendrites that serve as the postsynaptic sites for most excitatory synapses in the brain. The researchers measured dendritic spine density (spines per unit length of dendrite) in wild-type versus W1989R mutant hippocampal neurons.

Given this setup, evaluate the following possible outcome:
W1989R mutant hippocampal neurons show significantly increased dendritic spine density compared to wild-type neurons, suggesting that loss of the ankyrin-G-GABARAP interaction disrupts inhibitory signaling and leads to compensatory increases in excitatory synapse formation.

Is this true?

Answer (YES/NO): NO